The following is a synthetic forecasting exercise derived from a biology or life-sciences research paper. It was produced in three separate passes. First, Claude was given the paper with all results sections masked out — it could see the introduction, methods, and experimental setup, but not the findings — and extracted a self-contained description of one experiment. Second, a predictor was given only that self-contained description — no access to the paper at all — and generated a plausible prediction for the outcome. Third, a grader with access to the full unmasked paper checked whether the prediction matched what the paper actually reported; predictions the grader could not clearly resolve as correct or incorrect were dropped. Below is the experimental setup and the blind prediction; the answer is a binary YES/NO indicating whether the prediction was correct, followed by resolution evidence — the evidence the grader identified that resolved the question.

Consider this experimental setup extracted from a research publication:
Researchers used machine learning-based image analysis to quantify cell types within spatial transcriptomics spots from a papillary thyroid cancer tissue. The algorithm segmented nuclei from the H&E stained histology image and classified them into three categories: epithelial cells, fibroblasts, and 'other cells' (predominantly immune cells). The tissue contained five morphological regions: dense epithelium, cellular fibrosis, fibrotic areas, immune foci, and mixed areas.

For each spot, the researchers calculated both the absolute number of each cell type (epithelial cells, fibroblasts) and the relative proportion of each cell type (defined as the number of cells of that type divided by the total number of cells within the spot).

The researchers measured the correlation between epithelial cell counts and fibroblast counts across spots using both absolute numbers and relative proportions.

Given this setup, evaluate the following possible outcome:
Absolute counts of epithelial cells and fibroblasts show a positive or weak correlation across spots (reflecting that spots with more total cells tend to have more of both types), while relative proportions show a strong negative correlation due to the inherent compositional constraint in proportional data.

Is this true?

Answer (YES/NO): YES